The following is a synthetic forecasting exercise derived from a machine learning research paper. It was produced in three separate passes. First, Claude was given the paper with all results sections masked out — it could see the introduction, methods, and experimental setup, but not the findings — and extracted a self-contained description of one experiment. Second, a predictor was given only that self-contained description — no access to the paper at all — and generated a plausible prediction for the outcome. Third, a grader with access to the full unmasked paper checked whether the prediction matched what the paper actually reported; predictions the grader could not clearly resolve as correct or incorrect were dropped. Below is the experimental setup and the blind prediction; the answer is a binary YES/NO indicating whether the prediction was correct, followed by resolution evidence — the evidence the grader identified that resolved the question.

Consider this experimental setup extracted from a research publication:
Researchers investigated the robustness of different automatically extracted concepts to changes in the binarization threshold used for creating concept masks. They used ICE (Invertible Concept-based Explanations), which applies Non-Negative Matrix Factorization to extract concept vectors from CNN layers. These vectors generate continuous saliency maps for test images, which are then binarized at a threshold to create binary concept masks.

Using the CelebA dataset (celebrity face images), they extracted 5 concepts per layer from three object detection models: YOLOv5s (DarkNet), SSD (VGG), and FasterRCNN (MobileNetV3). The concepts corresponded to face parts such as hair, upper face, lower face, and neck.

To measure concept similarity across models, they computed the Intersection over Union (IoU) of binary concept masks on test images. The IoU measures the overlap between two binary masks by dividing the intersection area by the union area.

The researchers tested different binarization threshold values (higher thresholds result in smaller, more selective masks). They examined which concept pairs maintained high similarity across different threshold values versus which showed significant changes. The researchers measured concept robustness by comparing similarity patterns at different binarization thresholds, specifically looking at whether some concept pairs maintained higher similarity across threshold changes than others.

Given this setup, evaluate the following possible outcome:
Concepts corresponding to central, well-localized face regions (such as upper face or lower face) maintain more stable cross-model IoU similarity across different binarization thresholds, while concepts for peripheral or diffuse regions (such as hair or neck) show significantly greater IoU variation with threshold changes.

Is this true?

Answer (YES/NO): YES